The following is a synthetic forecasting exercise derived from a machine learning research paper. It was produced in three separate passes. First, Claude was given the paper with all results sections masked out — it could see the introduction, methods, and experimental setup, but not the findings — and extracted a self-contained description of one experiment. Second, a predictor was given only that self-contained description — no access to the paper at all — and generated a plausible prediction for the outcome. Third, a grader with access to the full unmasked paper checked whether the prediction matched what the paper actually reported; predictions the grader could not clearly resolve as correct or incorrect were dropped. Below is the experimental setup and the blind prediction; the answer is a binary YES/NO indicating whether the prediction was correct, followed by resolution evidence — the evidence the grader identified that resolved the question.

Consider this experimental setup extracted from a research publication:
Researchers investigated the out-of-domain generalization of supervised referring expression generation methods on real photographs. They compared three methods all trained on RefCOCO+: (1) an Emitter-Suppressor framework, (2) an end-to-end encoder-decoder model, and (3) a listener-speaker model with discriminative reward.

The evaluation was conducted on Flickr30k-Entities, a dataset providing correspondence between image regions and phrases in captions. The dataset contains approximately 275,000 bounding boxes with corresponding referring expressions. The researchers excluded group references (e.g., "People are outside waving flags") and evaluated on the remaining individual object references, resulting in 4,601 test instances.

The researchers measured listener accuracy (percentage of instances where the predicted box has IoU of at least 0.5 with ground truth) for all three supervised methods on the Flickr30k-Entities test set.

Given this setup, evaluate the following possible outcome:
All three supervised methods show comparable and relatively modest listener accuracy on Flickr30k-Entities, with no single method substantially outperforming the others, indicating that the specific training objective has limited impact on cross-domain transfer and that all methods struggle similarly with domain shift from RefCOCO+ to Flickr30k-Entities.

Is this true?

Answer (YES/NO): NO